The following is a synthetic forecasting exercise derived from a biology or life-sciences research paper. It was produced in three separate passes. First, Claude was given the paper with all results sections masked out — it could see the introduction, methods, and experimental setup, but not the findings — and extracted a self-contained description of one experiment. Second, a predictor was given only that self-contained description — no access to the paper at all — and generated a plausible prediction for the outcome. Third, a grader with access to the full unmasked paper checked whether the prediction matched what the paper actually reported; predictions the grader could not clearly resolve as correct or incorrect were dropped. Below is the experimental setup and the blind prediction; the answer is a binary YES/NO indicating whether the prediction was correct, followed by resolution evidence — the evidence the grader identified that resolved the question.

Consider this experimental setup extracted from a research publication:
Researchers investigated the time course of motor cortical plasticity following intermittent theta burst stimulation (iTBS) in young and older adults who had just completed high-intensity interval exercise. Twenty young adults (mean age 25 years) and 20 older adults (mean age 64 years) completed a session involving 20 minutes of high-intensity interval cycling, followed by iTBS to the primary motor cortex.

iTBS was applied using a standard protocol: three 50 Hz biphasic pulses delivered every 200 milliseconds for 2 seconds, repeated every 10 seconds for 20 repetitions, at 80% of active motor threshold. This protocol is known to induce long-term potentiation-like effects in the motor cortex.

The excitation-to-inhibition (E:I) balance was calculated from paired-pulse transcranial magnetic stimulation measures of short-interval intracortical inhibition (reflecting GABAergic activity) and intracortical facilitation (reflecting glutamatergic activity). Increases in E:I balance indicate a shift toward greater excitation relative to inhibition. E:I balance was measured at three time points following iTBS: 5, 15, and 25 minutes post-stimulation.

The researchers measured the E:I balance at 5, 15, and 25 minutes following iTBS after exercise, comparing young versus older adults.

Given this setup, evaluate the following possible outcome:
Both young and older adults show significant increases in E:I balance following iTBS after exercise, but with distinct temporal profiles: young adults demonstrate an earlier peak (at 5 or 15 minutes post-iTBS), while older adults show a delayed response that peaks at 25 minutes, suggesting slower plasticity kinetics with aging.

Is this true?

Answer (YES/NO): NO